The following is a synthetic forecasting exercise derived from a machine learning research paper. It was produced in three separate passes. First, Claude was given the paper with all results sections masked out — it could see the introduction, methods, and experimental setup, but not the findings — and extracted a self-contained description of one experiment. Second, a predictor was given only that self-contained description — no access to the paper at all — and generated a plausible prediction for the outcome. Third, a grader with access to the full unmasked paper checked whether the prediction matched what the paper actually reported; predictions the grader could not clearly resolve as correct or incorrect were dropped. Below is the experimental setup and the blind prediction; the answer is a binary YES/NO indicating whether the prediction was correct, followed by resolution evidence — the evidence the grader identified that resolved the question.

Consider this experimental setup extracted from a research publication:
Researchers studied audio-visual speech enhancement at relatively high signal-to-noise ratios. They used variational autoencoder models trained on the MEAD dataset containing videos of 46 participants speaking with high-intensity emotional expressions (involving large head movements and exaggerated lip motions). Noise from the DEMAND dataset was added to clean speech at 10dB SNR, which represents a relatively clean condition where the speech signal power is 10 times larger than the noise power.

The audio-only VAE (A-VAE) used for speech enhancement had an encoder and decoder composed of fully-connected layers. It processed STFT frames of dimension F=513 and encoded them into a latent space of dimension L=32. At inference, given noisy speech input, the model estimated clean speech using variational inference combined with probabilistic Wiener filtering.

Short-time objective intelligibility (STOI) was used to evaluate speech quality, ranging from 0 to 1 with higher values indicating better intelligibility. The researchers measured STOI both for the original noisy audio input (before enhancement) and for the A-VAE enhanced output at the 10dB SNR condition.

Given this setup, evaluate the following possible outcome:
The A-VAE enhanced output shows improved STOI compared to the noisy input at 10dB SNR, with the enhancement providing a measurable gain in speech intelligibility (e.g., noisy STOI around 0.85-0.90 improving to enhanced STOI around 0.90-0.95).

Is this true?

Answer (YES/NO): NO